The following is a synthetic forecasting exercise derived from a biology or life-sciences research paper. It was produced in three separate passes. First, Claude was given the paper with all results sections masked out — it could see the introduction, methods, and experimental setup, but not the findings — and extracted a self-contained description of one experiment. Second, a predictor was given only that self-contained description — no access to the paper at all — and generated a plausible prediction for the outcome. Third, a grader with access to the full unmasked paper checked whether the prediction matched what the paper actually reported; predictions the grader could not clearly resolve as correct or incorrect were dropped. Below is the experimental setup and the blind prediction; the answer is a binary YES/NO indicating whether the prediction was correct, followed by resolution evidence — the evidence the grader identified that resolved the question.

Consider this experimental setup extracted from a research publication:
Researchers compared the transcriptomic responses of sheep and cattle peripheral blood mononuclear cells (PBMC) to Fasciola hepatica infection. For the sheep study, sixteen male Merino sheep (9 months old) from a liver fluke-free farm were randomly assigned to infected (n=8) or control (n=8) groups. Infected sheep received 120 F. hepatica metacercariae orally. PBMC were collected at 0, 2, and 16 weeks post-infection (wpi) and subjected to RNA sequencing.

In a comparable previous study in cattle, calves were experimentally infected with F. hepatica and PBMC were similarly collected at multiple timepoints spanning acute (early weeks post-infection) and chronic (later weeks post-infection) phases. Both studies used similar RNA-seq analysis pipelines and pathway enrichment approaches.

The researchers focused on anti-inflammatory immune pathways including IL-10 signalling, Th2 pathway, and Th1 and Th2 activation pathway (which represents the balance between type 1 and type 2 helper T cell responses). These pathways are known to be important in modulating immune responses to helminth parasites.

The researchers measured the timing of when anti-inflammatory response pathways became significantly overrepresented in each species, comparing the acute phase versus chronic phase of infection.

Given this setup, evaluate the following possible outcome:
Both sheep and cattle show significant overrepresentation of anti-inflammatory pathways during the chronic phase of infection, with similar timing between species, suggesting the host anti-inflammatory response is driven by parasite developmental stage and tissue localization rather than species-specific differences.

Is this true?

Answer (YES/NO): NO